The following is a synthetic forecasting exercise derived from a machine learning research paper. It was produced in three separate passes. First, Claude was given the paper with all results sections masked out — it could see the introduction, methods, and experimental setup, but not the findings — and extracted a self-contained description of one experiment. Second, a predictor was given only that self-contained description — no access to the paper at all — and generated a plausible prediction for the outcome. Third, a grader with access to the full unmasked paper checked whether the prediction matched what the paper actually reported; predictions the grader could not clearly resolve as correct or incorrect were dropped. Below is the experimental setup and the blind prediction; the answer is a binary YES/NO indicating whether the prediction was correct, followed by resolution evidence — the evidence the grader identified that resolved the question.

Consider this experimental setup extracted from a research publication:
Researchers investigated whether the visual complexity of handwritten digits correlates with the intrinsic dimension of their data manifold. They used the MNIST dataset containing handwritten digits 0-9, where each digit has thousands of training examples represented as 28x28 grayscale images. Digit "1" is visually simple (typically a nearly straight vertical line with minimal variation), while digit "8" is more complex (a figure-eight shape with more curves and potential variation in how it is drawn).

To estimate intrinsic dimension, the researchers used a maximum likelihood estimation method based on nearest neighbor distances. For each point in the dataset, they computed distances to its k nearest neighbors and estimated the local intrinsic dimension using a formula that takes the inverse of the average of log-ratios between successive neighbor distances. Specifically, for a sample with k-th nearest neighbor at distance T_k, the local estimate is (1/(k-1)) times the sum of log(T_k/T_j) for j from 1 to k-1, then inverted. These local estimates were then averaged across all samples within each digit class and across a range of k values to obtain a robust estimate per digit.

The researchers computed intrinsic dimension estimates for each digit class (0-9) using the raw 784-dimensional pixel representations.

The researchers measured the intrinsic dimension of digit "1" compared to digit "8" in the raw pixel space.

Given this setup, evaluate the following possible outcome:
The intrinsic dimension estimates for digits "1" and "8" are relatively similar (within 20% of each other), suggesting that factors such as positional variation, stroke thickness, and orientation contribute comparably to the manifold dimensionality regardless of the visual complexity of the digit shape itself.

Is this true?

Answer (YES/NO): NO